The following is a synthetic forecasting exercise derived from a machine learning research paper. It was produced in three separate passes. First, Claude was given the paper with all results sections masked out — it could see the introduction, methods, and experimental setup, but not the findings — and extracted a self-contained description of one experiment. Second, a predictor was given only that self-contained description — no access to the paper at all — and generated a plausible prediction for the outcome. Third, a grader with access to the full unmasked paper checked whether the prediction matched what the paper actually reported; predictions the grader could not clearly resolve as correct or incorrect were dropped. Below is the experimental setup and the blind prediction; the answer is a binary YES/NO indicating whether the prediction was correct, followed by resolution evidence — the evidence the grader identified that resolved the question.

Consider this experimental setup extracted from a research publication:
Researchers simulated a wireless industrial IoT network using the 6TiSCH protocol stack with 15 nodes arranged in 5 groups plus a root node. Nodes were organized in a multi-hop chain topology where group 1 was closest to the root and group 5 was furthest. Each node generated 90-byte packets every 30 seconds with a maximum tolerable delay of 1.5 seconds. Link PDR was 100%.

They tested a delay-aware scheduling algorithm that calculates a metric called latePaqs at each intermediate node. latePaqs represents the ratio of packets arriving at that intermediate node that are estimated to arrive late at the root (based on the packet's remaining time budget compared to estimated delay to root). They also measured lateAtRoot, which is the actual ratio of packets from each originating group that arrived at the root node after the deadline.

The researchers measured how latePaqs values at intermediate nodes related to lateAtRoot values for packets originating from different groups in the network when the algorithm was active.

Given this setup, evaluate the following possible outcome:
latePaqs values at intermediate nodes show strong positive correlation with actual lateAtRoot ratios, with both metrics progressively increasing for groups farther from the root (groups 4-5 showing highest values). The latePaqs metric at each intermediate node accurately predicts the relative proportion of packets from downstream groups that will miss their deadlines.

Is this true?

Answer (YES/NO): NO